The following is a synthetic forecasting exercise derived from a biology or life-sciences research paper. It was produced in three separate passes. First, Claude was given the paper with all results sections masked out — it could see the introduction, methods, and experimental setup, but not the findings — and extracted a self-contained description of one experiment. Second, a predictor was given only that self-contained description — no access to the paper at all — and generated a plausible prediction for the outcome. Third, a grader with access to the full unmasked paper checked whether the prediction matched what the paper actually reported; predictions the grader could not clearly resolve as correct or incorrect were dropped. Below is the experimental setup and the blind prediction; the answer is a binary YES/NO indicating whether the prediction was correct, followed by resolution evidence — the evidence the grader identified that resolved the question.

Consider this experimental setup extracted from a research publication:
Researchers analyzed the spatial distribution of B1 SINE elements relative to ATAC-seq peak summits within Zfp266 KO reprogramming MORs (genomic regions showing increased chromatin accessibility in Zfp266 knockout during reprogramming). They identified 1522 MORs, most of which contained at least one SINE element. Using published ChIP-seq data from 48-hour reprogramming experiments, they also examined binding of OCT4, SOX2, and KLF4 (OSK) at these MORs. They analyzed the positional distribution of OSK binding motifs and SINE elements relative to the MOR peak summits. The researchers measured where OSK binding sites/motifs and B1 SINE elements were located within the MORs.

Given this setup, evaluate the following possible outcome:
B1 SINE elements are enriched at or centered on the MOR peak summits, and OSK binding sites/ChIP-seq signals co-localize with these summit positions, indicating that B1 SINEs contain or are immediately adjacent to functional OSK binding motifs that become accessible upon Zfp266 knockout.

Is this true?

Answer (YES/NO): NO